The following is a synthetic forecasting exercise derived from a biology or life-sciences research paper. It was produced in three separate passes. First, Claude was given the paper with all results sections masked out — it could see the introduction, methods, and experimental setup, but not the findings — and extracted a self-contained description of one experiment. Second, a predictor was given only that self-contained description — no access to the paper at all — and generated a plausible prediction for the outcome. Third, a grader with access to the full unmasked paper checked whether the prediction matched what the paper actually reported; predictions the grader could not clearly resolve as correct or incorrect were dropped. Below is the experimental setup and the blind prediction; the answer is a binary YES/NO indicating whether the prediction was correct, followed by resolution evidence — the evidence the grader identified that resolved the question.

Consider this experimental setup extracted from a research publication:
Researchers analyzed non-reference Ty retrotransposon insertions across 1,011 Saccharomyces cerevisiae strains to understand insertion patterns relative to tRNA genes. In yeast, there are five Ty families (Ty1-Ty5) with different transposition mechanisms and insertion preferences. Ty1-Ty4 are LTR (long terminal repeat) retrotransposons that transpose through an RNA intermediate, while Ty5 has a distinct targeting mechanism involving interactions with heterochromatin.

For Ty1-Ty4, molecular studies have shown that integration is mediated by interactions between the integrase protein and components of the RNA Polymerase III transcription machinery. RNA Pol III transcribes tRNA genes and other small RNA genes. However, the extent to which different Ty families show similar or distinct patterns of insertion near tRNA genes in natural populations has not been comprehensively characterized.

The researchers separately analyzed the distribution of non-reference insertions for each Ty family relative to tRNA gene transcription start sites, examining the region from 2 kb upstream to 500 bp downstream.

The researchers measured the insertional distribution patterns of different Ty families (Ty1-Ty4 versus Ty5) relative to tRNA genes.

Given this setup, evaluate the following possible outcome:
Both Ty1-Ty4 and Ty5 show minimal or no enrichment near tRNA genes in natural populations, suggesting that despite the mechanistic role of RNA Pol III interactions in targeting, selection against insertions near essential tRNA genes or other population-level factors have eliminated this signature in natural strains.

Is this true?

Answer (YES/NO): NO